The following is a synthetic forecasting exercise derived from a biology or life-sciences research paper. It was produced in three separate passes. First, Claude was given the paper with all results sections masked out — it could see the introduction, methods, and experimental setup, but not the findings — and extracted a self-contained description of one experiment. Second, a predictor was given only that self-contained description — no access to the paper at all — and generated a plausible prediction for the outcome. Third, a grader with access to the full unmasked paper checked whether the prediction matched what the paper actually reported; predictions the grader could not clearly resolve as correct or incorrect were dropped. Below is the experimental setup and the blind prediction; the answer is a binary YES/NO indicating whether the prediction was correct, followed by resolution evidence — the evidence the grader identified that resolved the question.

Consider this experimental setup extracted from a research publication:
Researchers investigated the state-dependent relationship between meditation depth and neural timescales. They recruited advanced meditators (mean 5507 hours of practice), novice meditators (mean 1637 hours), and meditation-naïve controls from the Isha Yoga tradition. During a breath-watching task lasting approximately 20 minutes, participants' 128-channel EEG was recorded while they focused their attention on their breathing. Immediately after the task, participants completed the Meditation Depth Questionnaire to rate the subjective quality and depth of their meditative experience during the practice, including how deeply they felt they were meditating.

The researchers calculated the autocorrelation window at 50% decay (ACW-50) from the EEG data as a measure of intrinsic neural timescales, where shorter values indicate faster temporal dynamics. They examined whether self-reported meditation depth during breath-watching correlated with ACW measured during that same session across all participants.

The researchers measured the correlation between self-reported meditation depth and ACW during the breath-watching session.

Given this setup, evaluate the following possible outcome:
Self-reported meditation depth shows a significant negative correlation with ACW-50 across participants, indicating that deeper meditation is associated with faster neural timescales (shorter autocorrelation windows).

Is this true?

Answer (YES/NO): YES